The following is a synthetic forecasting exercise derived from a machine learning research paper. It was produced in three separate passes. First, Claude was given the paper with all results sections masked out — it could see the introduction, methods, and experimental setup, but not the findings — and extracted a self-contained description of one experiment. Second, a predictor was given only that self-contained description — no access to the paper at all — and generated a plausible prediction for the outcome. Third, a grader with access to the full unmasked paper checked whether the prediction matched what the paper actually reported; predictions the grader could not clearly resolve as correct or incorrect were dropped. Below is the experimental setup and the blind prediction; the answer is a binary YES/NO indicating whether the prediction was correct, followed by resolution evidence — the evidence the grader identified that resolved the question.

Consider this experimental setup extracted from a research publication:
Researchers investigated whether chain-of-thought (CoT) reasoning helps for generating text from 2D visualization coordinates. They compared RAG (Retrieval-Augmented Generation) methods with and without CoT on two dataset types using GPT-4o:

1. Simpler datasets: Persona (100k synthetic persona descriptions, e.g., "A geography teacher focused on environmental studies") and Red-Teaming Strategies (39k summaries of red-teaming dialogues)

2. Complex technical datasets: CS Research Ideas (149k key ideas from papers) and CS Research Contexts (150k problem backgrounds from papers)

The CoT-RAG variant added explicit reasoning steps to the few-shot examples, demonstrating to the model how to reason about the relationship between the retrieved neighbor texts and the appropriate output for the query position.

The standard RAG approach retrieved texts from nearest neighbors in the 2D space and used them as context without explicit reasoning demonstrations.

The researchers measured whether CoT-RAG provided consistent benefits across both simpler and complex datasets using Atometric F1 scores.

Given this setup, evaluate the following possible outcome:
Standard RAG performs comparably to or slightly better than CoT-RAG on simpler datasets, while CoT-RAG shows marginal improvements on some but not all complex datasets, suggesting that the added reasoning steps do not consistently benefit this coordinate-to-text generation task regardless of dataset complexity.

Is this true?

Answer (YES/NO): NO